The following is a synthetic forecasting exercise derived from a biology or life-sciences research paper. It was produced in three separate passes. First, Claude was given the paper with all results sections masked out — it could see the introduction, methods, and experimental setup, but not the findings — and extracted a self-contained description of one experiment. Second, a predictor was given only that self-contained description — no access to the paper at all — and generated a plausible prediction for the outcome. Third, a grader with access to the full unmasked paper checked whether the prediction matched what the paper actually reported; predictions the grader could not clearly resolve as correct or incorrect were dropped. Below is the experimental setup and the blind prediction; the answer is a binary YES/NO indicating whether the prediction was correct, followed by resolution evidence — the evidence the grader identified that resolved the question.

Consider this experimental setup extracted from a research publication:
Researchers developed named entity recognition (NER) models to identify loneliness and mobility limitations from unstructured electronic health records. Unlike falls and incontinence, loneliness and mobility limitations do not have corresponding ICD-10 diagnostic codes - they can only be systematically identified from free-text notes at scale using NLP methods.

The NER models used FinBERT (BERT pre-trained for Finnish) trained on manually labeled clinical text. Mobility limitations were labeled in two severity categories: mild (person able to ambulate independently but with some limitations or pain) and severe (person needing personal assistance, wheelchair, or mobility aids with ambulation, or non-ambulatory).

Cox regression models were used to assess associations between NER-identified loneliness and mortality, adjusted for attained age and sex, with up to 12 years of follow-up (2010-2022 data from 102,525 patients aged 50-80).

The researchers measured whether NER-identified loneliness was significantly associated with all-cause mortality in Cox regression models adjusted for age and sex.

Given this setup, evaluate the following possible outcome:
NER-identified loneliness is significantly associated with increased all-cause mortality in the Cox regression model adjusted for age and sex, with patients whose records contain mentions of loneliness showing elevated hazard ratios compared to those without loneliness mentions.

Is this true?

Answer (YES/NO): NO